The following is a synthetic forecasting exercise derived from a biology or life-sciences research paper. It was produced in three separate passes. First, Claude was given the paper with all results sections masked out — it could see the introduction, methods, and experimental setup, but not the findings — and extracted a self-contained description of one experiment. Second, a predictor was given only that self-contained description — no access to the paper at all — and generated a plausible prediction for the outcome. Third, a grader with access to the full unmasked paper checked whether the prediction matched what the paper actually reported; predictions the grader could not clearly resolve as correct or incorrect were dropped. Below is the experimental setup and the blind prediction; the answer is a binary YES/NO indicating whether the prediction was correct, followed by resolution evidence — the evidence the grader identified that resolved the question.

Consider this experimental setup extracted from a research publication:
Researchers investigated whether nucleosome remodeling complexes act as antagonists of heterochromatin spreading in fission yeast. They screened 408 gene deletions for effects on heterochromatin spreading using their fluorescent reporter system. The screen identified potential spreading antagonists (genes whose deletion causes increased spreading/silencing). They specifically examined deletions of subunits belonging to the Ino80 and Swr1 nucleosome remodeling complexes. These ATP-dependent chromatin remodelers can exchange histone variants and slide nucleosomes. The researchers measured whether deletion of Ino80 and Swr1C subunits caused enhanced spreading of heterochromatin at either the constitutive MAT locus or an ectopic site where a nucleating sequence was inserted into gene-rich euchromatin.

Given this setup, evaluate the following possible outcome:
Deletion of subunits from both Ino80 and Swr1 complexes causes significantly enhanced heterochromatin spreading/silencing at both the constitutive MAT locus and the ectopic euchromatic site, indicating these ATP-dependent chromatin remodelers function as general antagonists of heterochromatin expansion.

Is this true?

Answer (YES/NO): YES